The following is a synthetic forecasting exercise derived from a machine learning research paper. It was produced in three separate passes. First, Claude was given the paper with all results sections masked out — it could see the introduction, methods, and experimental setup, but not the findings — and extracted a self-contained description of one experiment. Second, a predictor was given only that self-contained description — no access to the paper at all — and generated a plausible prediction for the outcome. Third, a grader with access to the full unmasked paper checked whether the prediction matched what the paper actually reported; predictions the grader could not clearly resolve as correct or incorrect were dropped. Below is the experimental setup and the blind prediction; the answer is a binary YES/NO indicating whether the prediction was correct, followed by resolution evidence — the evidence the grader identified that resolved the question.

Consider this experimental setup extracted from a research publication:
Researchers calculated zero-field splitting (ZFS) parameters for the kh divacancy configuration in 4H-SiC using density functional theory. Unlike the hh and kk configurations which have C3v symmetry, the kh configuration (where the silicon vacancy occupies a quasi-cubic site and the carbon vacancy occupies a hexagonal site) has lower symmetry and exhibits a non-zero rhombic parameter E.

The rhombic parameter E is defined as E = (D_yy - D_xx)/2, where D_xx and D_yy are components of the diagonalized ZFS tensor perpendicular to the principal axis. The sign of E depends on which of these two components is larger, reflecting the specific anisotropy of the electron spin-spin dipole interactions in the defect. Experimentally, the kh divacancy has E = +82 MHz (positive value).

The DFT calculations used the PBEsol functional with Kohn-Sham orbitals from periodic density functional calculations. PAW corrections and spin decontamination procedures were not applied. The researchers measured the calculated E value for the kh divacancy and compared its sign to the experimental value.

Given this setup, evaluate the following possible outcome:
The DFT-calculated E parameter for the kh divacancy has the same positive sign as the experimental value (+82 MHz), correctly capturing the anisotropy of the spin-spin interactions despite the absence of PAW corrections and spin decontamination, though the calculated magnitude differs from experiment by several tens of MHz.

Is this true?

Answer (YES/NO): NO